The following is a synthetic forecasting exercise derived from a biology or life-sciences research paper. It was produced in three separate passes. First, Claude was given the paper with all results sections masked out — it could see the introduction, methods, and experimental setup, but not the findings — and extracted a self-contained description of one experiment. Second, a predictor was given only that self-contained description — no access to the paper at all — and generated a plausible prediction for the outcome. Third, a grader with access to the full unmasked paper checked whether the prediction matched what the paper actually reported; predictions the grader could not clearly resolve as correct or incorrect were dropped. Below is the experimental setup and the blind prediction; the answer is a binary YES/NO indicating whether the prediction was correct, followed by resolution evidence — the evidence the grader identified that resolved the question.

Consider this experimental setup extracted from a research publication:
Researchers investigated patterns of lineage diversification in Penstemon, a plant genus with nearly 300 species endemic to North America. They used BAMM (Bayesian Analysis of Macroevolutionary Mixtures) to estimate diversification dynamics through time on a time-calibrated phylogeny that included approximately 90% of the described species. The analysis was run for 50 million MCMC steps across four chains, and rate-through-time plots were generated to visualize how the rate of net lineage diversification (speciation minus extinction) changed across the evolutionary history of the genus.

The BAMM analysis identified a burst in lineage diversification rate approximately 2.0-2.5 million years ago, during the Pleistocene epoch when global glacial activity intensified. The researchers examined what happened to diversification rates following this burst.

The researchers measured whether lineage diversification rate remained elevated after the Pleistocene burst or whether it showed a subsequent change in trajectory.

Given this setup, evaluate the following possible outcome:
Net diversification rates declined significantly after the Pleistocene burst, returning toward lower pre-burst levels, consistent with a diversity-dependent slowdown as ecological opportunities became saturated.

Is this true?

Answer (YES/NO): YES